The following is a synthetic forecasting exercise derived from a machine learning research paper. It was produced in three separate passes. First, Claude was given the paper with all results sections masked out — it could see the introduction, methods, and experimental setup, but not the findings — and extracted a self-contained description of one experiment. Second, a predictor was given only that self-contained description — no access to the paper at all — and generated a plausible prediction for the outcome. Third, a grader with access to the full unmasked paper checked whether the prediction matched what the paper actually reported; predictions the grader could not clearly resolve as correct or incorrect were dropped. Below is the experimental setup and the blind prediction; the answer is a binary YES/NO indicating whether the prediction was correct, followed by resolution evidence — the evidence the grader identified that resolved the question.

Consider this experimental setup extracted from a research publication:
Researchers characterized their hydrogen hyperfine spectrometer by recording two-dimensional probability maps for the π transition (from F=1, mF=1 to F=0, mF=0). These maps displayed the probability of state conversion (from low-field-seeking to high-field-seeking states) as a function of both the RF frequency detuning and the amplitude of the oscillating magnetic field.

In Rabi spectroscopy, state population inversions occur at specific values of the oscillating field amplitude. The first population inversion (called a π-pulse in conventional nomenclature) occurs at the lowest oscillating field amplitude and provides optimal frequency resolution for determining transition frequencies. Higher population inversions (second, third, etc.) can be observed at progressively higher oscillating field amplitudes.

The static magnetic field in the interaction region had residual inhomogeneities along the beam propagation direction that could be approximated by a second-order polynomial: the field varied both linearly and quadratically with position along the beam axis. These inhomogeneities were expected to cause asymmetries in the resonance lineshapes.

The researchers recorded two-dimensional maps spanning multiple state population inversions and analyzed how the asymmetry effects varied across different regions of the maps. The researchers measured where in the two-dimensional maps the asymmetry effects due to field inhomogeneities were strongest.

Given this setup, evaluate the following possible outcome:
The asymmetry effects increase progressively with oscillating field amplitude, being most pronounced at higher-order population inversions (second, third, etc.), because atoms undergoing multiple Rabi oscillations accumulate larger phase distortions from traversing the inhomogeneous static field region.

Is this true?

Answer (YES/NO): NO